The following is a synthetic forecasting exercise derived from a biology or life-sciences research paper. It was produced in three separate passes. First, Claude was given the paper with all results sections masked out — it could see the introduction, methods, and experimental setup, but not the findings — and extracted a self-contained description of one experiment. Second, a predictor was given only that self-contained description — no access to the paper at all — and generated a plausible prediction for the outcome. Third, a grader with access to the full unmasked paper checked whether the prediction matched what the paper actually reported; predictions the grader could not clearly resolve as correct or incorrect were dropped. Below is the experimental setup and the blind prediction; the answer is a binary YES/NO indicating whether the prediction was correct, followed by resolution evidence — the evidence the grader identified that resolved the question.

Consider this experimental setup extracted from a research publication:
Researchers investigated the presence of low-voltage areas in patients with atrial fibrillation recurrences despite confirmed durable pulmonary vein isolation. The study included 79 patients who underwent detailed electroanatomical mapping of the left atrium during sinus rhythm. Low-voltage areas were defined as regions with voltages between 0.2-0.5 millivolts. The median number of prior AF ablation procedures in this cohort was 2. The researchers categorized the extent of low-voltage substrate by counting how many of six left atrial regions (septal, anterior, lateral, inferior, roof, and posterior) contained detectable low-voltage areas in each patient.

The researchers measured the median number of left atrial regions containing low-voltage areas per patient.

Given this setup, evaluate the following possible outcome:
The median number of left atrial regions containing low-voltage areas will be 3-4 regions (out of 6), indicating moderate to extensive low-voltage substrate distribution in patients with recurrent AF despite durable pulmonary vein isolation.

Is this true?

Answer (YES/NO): NO